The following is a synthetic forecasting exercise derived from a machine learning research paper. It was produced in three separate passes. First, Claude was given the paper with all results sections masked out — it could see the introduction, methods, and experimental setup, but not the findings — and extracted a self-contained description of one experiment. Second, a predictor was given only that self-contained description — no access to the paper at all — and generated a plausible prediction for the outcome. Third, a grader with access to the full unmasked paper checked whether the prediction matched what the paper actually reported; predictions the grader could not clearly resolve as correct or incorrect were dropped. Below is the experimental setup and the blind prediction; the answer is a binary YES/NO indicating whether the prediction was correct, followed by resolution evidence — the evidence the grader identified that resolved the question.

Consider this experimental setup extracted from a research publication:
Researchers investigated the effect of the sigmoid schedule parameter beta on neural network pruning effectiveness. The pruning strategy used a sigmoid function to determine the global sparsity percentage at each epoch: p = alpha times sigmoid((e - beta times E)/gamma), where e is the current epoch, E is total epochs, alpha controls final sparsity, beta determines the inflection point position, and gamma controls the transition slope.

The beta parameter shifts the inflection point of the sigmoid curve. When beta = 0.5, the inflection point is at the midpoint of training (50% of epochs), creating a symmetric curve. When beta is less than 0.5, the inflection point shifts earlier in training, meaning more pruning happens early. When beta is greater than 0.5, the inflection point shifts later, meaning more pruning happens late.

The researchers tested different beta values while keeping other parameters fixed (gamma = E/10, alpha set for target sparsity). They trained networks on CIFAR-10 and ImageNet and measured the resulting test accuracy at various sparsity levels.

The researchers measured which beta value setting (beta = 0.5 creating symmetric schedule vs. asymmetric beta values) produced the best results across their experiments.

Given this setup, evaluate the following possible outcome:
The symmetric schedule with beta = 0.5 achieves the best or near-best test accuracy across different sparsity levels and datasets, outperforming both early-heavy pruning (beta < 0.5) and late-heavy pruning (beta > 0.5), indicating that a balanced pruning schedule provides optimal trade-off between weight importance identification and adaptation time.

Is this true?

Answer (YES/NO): YES